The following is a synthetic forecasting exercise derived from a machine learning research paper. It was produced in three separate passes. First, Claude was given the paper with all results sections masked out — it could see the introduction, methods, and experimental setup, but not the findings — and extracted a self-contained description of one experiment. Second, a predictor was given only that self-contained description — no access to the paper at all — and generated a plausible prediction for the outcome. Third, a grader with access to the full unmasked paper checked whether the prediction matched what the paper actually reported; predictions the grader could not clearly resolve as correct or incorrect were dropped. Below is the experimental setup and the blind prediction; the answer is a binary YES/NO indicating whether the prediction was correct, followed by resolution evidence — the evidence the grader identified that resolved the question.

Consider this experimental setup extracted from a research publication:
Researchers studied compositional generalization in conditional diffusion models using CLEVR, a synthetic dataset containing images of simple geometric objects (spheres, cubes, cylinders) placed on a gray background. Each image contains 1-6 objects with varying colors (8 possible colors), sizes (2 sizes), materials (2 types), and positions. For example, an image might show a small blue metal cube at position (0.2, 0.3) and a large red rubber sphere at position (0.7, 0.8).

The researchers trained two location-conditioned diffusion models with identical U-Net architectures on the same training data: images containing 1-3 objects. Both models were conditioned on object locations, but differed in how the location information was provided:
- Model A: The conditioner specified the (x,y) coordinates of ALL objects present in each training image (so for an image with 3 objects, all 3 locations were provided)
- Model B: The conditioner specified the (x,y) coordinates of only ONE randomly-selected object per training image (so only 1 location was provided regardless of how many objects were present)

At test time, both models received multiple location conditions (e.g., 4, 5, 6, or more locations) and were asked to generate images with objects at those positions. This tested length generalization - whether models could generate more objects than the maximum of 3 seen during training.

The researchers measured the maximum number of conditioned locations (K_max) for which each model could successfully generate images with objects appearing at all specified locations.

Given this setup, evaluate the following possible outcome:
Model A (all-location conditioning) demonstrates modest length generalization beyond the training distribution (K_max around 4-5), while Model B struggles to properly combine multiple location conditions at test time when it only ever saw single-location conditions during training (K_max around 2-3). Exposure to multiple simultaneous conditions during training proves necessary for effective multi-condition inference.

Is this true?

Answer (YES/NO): NO